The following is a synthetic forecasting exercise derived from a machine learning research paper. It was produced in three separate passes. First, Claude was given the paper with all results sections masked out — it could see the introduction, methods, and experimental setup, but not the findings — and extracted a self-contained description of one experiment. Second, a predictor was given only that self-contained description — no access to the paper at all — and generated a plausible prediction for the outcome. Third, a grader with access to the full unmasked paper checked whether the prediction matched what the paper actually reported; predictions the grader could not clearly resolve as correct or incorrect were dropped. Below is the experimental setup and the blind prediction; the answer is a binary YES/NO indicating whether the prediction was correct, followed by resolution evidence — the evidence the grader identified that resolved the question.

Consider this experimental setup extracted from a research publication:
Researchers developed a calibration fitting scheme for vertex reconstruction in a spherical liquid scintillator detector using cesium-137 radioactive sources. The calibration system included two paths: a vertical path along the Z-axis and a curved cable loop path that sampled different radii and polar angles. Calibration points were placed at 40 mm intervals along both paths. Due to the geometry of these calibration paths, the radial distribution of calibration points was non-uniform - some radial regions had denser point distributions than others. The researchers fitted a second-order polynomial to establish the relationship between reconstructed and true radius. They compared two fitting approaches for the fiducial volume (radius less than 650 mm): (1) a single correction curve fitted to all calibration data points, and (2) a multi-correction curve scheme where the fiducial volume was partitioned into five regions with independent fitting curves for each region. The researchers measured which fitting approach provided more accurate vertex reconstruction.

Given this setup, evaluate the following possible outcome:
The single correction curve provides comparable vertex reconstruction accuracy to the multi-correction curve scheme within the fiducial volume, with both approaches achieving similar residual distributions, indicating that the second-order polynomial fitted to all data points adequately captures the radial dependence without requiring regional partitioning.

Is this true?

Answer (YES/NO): NO